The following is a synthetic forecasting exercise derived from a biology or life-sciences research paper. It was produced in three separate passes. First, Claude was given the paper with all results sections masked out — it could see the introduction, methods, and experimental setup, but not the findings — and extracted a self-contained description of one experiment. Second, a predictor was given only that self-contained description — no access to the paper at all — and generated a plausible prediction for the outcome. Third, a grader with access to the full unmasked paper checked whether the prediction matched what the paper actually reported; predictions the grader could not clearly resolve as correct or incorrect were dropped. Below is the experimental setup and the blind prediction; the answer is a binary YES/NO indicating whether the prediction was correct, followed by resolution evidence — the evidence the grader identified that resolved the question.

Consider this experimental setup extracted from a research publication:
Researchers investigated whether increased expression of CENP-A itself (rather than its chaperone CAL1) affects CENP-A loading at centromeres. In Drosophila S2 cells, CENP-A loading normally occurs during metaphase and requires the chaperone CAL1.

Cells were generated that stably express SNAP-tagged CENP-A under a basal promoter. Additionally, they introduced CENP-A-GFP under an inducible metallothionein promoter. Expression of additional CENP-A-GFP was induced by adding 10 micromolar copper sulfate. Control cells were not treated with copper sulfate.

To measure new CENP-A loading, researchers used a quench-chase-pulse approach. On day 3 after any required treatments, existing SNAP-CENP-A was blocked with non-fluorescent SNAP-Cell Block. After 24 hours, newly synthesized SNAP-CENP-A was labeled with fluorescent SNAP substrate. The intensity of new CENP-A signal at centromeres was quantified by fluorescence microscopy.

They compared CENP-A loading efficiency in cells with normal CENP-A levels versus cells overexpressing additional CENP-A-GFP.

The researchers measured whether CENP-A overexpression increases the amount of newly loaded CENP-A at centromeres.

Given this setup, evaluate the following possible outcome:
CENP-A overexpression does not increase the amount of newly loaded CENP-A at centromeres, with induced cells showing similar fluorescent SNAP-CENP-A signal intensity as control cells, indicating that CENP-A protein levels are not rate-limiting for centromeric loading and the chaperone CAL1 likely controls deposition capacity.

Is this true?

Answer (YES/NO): NO